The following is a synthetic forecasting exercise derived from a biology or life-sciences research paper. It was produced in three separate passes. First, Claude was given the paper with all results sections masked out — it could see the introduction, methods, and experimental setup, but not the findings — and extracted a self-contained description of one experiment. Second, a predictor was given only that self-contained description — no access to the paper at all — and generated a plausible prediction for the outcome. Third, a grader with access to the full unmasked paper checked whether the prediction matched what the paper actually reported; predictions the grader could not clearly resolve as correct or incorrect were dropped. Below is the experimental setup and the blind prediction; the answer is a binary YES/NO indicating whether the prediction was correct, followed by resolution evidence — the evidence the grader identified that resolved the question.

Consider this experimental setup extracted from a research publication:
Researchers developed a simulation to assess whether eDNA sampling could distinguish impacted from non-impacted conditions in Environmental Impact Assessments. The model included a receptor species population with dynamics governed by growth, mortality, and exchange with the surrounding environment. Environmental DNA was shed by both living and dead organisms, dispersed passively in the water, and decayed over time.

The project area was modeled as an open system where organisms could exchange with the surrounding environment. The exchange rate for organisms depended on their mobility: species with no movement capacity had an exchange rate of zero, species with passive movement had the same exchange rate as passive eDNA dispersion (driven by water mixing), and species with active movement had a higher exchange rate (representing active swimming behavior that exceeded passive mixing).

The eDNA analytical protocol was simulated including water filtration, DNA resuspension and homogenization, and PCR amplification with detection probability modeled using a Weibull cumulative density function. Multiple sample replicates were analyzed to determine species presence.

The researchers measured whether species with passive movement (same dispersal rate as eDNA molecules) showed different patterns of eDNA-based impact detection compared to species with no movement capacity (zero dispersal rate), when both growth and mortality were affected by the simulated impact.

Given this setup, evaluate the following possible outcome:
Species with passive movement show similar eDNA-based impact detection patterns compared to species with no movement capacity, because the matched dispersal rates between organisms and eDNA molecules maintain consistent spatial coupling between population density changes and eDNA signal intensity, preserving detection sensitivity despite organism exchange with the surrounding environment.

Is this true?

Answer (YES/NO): NO